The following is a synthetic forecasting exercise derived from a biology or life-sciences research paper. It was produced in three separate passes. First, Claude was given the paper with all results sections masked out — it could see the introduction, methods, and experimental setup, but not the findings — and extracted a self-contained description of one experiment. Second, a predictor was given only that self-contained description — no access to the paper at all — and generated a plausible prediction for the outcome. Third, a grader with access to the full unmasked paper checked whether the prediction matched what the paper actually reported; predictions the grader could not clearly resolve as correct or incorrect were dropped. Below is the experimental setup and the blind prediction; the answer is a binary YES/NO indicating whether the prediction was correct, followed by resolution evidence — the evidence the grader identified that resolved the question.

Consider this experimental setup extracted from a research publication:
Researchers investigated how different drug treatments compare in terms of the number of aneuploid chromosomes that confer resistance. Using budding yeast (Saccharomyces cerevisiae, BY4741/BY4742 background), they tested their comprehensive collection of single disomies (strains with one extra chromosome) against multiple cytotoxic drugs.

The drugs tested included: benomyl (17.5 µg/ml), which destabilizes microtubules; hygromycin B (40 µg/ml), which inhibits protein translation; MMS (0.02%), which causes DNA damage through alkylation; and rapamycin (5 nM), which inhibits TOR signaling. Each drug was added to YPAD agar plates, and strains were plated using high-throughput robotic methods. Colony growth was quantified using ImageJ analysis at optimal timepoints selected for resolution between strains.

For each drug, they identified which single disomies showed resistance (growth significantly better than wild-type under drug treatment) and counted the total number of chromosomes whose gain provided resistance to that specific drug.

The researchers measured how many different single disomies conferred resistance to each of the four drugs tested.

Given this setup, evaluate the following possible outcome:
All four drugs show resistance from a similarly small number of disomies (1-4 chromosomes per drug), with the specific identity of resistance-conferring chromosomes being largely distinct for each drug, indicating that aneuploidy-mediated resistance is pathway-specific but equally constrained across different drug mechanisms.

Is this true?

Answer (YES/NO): NO